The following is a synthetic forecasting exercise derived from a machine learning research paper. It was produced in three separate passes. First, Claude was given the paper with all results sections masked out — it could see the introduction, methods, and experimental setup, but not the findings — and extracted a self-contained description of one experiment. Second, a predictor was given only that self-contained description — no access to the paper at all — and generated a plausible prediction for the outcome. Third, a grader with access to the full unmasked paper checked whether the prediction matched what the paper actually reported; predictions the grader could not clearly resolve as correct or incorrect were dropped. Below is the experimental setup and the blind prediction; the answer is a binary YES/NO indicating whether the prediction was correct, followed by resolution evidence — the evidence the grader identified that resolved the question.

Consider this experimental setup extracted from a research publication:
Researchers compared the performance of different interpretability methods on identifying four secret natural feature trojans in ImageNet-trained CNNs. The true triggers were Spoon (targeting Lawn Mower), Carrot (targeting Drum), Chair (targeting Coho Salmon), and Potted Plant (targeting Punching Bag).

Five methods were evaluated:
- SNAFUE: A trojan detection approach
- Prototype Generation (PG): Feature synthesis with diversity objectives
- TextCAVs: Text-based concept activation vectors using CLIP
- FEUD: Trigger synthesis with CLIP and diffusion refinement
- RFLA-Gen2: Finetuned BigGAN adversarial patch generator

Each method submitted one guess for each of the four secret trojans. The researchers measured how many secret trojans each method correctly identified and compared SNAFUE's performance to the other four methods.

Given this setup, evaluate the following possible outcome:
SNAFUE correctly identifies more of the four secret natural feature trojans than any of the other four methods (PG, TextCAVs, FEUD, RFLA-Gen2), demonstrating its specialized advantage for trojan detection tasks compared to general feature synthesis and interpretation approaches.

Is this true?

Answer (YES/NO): NO